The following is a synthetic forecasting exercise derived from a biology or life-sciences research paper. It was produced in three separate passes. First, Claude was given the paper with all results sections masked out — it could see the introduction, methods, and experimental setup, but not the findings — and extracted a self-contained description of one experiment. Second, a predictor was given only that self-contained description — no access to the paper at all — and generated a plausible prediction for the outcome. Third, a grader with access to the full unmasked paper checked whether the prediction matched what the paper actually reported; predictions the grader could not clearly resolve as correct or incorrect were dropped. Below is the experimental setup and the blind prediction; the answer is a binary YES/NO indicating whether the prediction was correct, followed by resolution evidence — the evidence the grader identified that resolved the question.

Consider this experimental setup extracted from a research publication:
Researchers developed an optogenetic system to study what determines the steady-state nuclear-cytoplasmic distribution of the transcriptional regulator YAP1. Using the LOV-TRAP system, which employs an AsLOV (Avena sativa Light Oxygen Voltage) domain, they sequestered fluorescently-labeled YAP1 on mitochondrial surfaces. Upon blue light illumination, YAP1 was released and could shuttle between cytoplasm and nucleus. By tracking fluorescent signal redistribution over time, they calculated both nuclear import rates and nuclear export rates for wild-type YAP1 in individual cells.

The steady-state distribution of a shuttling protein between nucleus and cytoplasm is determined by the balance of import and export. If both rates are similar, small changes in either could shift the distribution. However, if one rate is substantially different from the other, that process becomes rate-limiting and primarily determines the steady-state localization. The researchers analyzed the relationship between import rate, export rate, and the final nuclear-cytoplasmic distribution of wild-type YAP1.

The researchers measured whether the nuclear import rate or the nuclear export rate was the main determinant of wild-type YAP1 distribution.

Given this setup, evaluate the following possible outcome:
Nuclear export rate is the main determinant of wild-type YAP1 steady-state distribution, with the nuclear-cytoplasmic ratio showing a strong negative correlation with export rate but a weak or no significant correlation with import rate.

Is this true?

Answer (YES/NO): YES